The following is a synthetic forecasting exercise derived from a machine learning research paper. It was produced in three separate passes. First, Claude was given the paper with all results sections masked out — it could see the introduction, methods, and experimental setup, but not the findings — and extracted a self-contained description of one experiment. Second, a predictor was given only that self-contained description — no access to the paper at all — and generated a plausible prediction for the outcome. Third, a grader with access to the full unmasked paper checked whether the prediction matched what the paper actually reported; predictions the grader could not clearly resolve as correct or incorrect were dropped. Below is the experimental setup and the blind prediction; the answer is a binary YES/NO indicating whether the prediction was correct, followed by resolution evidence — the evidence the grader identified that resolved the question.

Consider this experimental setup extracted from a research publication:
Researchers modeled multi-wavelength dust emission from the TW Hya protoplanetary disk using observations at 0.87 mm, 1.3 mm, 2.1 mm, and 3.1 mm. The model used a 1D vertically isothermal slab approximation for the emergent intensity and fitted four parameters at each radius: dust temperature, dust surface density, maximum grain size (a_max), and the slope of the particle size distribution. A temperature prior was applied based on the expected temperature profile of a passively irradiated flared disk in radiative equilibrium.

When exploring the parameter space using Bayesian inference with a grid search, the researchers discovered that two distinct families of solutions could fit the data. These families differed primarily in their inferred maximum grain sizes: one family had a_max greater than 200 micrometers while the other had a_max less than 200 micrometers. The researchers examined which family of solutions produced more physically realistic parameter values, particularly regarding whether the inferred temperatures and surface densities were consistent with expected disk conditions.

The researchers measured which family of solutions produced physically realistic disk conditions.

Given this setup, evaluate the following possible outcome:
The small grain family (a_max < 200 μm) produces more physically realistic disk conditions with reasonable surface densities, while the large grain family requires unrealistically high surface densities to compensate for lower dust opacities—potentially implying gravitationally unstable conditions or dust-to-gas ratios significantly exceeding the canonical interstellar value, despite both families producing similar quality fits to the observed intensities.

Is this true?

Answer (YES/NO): NO